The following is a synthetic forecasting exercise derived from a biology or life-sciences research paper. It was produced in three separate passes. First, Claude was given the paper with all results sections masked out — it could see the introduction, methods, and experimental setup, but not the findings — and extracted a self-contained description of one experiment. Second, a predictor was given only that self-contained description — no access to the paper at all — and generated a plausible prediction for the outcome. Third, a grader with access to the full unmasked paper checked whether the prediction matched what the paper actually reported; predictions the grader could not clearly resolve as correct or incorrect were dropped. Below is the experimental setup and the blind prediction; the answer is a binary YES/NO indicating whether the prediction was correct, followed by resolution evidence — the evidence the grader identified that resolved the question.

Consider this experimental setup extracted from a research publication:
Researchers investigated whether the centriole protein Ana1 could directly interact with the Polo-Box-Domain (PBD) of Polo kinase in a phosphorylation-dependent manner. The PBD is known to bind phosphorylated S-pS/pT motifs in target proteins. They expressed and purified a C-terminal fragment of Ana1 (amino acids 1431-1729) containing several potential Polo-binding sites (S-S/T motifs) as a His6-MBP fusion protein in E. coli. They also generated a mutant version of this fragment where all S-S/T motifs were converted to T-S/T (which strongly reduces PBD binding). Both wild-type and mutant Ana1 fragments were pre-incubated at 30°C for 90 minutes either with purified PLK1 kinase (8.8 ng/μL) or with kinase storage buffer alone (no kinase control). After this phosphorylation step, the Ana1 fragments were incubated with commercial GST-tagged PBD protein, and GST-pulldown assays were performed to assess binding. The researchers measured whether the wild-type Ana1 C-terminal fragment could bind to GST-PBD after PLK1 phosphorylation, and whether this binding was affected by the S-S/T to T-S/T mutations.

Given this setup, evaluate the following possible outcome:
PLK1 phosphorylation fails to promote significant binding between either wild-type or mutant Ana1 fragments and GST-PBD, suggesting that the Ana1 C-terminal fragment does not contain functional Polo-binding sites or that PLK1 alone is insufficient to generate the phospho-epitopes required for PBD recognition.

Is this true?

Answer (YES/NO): NO